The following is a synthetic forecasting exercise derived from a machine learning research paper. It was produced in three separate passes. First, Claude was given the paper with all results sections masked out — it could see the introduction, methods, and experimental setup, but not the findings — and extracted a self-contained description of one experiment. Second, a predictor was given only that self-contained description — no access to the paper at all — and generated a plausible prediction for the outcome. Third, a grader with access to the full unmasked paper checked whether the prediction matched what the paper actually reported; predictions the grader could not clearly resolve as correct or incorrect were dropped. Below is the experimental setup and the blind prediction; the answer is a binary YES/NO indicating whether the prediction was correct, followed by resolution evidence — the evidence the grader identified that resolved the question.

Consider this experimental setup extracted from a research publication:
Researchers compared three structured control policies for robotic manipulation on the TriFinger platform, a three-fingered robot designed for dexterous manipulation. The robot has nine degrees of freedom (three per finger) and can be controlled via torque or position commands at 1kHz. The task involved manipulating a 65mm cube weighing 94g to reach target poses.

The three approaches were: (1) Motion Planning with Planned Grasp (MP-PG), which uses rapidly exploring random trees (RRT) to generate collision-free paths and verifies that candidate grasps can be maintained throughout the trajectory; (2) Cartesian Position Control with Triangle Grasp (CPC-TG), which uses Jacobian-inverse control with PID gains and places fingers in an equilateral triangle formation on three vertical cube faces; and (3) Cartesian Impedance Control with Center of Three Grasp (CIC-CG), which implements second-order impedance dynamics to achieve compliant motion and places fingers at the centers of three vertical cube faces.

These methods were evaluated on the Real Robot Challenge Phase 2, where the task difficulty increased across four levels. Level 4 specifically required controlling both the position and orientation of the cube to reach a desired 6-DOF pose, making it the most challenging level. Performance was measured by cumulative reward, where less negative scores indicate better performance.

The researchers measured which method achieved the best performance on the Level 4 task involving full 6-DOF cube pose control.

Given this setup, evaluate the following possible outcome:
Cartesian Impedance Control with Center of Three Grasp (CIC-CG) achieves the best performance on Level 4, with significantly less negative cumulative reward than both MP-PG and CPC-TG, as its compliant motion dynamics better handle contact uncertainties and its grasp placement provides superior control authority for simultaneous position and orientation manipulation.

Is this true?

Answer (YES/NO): NO